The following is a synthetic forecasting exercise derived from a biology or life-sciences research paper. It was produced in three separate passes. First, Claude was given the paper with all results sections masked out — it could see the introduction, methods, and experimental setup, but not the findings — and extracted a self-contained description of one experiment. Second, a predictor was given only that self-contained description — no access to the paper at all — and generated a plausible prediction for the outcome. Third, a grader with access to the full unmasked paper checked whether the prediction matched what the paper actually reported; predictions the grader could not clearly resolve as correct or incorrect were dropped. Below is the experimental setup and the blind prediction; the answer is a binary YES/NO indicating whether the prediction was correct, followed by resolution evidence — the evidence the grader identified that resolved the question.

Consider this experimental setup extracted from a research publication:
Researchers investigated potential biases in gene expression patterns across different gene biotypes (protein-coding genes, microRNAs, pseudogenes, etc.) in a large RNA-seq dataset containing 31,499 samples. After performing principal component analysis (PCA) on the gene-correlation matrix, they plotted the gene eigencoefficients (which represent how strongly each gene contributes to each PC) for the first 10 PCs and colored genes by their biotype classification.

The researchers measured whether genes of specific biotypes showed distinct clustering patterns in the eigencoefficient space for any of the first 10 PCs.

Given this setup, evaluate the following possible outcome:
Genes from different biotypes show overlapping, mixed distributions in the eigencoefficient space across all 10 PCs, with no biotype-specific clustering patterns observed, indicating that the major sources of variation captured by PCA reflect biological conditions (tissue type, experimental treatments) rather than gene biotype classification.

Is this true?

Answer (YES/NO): NO